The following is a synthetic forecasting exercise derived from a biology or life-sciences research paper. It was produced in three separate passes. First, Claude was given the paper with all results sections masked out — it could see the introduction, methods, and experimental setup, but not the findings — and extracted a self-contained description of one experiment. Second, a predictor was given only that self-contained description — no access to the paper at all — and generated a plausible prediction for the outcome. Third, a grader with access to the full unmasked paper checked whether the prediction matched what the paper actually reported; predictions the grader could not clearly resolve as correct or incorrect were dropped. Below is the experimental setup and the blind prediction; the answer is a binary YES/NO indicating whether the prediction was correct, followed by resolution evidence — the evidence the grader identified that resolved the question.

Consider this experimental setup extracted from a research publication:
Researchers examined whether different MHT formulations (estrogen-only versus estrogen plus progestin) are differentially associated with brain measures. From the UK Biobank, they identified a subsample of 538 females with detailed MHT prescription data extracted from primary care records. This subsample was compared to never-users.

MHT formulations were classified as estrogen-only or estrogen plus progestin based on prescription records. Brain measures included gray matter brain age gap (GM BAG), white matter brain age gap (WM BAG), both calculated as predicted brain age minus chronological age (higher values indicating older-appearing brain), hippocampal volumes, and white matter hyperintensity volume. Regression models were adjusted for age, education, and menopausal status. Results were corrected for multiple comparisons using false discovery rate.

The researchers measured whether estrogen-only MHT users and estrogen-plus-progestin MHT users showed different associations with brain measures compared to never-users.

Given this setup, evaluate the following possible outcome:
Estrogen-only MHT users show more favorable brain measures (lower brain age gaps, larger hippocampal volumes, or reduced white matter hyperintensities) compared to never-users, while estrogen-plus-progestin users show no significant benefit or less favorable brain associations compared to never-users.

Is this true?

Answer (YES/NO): NO